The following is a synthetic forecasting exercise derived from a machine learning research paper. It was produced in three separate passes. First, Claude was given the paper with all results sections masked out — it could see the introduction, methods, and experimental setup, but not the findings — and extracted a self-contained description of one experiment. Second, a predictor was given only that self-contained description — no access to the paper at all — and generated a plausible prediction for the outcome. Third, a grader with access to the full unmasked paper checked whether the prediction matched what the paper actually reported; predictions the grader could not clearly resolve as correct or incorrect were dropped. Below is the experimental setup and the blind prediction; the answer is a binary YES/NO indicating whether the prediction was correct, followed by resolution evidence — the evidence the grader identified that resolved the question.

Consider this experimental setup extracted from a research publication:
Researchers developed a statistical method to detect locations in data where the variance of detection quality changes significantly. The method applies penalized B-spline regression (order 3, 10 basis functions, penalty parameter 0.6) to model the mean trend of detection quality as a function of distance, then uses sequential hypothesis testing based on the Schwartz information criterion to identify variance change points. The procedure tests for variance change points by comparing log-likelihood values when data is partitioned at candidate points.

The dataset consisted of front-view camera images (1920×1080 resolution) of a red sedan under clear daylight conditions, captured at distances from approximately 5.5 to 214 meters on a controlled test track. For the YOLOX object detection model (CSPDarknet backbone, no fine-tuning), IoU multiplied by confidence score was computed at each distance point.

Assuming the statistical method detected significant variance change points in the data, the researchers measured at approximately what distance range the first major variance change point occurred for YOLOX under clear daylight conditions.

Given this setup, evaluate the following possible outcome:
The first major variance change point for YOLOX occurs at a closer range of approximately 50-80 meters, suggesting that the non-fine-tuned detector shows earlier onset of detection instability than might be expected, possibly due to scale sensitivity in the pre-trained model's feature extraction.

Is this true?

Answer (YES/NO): NO